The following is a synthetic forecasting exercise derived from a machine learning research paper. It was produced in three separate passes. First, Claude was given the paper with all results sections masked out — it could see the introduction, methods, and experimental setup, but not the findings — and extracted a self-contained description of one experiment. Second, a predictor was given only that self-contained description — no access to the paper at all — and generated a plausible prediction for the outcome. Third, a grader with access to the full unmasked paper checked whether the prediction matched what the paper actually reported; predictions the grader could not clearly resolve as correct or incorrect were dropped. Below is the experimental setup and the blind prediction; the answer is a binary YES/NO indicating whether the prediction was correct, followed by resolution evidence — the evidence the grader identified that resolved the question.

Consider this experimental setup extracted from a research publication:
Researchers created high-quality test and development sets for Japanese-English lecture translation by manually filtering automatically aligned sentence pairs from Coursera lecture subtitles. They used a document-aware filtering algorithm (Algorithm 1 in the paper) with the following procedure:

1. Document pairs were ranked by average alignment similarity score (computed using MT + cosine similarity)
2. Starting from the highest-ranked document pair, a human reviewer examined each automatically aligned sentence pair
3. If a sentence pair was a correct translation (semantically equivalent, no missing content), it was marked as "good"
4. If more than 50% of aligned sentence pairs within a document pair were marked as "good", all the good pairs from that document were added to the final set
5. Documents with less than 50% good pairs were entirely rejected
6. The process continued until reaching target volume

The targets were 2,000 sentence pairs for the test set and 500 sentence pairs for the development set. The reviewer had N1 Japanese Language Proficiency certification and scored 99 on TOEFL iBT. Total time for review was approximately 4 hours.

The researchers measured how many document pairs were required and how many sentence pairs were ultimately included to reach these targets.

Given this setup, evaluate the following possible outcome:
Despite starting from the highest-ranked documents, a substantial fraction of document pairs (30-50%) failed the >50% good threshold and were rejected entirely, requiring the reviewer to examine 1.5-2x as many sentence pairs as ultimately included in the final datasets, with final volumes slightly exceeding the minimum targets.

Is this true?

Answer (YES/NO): NO